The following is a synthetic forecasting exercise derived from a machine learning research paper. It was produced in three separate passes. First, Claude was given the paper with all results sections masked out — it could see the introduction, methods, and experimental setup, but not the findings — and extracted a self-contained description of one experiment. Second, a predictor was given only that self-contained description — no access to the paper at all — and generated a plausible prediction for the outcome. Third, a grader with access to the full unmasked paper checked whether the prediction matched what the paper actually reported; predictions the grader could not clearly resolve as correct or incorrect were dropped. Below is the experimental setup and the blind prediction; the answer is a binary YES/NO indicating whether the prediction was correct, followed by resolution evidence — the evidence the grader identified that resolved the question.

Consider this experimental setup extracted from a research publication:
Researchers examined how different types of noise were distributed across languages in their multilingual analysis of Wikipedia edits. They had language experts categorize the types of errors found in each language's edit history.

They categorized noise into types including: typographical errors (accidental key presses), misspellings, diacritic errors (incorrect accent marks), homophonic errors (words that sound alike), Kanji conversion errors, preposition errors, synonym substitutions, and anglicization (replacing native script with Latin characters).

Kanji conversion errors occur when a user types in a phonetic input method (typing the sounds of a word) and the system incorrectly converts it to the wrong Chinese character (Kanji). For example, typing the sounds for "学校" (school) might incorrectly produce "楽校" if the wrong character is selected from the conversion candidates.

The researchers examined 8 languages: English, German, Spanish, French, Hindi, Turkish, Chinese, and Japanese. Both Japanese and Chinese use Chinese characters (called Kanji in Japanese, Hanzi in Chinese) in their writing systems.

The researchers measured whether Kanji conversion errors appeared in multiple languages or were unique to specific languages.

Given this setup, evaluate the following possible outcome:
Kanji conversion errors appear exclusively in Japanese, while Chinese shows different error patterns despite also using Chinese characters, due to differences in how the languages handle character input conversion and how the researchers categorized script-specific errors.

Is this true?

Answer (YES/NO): YES